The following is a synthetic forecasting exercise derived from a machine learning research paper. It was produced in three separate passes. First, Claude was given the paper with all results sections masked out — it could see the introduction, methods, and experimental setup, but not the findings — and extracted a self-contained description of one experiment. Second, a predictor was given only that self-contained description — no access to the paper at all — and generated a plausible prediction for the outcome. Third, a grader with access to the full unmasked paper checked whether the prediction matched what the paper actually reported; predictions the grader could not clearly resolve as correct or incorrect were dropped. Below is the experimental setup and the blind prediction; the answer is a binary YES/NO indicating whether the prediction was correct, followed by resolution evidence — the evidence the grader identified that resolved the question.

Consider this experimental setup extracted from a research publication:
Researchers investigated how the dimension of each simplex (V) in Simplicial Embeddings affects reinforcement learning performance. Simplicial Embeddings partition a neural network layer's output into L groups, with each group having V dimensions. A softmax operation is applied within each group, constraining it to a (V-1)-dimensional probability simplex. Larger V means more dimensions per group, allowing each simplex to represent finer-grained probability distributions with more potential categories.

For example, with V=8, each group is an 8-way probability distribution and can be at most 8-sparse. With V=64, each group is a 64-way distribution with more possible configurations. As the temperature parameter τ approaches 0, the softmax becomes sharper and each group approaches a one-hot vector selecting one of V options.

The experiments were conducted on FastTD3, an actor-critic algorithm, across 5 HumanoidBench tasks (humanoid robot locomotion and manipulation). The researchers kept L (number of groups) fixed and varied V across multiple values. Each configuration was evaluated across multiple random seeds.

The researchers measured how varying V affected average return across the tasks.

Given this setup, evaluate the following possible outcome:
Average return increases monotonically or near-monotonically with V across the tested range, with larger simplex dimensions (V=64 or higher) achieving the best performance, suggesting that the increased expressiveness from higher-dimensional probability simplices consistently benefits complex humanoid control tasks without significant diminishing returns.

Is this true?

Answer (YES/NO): NO